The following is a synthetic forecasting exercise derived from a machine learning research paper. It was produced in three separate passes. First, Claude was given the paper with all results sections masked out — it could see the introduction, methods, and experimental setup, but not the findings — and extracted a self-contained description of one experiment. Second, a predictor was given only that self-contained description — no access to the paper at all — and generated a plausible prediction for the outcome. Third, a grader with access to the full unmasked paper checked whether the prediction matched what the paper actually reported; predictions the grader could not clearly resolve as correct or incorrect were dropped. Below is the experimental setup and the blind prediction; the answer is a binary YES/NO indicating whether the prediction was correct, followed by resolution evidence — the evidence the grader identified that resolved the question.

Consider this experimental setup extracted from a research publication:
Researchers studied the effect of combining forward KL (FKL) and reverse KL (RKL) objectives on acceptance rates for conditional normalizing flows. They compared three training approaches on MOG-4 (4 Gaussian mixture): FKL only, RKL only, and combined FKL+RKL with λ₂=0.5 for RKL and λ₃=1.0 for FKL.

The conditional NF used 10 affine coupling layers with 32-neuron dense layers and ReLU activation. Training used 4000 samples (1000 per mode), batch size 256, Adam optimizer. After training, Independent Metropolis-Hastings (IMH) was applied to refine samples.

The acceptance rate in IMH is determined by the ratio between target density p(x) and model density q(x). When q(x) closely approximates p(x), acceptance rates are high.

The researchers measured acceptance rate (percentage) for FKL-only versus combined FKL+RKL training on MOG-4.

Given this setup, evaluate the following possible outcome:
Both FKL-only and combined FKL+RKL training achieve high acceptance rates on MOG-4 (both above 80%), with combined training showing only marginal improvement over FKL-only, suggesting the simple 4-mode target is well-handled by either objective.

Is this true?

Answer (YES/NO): YES